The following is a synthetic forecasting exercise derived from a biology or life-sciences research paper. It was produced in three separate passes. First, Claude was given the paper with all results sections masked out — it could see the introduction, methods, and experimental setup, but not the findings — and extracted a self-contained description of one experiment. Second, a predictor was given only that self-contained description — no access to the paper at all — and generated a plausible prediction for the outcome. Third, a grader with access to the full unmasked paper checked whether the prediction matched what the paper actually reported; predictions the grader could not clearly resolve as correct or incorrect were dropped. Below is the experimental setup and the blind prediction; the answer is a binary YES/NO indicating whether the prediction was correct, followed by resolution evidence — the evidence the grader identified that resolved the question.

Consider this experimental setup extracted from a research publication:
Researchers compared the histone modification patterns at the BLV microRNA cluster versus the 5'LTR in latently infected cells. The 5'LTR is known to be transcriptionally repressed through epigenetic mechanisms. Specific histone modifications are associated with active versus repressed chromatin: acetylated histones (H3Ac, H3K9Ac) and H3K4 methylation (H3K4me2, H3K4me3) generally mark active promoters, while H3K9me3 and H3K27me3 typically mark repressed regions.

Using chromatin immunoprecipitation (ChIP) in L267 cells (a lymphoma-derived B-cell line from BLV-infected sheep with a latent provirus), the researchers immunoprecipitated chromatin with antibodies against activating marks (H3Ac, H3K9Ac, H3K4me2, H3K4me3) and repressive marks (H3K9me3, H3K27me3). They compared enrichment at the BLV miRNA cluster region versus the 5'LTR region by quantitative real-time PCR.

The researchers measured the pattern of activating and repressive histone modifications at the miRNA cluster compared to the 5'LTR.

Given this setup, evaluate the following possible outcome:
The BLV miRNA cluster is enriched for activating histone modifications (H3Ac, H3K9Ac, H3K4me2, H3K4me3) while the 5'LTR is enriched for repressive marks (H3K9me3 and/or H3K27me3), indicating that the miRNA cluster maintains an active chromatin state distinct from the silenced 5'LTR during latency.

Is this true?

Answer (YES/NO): NO